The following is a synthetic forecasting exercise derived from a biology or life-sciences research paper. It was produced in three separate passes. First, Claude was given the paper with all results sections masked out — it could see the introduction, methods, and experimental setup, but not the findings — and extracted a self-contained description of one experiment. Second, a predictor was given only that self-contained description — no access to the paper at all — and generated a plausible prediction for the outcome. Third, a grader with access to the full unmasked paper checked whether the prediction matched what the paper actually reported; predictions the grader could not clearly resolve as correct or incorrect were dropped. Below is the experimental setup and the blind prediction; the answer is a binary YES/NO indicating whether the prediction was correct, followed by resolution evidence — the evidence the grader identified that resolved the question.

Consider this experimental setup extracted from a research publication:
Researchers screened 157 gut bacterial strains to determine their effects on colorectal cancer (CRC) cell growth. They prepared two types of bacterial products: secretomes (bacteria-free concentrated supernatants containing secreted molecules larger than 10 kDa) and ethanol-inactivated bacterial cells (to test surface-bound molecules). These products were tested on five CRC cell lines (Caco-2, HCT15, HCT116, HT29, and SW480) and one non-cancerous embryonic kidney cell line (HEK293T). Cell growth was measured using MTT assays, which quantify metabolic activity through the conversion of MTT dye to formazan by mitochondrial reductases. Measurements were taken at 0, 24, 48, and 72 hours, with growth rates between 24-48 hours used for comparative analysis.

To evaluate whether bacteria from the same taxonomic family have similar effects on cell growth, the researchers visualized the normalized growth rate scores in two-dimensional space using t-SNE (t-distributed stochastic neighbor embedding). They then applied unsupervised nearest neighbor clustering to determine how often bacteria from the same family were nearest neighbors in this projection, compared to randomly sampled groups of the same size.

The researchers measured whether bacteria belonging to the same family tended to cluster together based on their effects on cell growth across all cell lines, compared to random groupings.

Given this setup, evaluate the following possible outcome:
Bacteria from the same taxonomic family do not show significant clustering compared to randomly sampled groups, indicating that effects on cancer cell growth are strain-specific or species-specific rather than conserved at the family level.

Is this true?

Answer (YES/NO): NO